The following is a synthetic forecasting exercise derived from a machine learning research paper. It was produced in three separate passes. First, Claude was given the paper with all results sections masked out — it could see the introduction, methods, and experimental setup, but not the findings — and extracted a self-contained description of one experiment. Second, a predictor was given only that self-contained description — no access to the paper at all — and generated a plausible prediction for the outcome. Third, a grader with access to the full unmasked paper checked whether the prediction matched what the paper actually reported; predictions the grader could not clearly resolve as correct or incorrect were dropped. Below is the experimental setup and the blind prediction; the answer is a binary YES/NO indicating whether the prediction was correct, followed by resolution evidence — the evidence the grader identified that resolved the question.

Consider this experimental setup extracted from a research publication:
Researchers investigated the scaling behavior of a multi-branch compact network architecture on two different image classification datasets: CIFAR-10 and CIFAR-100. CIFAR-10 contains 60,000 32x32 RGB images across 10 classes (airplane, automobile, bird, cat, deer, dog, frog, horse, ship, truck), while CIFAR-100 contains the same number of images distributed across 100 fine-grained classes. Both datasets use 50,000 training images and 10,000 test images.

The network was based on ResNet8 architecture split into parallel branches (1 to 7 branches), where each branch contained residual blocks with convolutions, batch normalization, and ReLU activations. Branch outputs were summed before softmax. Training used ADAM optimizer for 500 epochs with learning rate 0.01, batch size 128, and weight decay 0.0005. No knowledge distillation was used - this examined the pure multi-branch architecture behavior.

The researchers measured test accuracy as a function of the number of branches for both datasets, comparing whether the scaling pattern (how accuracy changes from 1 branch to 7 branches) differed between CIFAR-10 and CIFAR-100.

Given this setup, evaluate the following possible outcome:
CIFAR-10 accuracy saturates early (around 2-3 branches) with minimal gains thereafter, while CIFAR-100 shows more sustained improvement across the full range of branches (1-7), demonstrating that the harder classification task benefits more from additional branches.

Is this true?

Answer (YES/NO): NO